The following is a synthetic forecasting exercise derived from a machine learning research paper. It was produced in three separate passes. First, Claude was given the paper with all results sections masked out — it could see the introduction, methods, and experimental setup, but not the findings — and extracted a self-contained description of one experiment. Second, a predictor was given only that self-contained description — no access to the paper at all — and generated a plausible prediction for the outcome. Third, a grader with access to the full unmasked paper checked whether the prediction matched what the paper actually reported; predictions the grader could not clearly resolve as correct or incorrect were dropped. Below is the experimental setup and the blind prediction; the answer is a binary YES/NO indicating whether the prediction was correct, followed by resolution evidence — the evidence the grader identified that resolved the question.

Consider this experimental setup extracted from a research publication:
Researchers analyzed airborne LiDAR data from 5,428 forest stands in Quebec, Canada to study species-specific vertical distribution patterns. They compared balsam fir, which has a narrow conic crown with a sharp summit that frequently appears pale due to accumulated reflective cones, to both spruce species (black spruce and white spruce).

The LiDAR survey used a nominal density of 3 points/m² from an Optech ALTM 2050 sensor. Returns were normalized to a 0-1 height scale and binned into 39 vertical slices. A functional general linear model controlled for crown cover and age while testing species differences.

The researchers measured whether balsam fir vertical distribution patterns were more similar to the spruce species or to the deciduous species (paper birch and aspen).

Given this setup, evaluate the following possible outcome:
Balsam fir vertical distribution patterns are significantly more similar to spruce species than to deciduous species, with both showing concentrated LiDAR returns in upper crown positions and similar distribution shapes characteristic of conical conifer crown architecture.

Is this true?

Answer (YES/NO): NO